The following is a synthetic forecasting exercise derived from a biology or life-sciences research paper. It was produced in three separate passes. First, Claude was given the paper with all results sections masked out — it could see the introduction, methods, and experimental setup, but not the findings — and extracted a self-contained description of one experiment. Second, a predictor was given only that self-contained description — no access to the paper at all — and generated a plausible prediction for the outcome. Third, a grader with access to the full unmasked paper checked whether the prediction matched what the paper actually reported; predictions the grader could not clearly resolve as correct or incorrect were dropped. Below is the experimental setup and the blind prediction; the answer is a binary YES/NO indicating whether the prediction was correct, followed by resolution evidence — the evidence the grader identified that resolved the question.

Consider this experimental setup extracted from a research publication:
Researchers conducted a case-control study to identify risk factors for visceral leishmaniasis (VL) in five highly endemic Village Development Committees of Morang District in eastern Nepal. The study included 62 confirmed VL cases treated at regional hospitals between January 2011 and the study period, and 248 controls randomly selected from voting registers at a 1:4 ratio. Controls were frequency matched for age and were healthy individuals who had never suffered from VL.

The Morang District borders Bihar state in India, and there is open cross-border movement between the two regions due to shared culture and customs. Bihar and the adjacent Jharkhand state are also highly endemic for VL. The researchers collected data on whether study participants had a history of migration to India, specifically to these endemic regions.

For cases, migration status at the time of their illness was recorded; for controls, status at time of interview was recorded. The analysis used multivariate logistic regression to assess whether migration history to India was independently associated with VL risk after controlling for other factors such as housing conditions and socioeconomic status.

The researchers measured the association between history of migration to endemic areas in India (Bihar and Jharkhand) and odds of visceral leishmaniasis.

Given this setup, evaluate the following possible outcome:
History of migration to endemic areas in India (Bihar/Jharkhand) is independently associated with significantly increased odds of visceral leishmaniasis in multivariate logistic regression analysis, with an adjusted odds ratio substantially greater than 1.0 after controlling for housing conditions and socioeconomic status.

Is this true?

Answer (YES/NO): YES